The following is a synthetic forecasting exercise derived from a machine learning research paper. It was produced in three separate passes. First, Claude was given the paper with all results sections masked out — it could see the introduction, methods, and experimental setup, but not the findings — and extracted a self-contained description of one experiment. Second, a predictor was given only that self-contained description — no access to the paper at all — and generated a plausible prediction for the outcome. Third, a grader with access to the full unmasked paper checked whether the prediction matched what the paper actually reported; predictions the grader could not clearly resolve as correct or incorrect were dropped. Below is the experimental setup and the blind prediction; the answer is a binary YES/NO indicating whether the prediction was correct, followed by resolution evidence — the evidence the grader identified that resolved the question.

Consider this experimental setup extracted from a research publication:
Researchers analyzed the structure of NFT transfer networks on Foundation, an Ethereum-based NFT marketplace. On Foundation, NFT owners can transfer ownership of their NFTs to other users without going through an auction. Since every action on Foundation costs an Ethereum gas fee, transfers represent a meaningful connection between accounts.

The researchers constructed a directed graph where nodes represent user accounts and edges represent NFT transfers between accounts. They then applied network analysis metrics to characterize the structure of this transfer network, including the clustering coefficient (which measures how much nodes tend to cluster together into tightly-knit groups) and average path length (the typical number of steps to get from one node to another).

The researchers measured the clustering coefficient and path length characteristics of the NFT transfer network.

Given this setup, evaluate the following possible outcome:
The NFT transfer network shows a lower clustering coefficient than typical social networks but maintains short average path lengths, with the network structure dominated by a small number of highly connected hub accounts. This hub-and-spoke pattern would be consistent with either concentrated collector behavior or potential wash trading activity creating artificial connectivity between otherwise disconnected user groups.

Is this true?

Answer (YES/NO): NO